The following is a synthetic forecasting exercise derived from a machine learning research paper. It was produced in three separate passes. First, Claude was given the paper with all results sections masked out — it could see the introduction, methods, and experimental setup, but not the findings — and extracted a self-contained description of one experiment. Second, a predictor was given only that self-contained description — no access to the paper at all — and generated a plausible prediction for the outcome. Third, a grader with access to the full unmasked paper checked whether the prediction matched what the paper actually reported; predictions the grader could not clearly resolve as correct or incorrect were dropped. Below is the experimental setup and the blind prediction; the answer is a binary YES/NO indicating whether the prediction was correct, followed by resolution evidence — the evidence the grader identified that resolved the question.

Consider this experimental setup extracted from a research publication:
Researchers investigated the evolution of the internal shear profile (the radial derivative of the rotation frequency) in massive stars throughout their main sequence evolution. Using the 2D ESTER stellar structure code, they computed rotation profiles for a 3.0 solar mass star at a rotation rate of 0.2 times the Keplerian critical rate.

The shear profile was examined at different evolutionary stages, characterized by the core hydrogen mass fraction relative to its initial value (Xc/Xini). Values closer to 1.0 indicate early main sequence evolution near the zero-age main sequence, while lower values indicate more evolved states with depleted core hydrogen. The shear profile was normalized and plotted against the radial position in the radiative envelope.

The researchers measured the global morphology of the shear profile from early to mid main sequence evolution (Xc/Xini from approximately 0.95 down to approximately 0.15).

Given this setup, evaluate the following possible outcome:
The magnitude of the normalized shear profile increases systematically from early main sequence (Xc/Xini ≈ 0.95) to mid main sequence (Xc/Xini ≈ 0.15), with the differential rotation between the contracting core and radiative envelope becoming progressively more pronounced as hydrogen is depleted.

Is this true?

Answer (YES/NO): NO